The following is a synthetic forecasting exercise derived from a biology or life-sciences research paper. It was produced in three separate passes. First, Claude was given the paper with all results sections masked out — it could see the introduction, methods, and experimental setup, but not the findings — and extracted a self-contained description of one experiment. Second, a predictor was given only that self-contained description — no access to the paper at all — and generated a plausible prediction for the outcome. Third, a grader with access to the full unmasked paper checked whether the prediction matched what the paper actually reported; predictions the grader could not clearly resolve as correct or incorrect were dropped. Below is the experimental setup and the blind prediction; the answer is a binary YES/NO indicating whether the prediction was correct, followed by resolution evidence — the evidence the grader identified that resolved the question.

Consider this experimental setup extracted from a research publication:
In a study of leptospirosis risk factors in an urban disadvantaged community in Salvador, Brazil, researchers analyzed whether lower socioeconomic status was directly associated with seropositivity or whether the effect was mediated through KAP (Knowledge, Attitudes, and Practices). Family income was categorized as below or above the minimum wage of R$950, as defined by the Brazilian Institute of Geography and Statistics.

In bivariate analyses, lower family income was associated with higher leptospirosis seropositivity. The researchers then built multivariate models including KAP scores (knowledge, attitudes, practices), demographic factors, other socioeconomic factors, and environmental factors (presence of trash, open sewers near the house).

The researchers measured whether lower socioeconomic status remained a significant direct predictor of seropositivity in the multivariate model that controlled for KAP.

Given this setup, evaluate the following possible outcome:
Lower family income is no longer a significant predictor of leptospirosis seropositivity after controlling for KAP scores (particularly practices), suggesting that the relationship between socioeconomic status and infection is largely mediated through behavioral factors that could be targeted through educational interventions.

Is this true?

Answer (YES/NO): YES